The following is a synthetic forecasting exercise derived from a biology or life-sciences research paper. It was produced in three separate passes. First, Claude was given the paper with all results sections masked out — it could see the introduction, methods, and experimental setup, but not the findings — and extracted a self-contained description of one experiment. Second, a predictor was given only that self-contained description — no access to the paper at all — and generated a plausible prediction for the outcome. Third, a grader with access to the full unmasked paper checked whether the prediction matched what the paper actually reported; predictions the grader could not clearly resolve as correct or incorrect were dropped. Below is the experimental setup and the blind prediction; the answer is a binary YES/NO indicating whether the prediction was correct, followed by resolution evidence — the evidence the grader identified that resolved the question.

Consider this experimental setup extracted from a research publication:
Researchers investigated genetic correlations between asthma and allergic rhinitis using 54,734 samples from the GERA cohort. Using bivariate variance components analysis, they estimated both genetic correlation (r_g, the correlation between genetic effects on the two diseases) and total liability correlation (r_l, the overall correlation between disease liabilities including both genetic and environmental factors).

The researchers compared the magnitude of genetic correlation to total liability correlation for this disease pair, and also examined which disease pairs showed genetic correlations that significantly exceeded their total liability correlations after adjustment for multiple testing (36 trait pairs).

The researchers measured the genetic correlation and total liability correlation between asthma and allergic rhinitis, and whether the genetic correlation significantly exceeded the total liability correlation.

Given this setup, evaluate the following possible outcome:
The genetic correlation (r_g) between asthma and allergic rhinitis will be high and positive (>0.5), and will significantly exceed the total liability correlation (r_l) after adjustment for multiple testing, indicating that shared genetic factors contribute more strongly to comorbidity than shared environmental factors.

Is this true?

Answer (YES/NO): YES